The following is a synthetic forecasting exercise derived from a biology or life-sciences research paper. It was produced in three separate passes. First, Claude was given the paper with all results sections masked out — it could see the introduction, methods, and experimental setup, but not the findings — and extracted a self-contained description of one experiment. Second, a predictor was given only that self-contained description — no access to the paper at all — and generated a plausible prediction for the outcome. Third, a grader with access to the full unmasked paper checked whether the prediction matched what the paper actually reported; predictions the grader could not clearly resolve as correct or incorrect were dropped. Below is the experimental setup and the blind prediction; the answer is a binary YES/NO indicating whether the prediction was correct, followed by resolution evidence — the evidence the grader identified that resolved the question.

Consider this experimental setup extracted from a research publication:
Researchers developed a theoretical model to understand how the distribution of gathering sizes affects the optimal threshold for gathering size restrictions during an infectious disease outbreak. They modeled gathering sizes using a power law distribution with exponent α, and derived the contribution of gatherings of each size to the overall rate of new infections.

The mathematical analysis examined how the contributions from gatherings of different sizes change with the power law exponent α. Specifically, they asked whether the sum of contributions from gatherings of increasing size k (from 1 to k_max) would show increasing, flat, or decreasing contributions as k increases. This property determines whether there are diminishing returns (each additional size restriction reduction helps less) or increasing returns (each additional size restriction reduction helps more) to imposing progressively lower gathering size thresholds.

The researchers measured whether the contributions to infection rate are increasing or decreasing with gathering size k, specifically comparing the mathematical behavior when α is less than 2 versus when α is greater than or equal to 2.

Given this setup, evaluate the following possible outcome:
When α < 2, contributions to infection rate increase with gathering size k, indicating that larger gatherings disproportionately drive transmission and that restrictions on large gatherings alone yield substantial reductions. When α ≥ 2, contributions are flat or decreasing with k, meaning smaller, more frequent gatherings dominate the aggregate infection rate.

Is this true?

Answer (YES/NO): YES